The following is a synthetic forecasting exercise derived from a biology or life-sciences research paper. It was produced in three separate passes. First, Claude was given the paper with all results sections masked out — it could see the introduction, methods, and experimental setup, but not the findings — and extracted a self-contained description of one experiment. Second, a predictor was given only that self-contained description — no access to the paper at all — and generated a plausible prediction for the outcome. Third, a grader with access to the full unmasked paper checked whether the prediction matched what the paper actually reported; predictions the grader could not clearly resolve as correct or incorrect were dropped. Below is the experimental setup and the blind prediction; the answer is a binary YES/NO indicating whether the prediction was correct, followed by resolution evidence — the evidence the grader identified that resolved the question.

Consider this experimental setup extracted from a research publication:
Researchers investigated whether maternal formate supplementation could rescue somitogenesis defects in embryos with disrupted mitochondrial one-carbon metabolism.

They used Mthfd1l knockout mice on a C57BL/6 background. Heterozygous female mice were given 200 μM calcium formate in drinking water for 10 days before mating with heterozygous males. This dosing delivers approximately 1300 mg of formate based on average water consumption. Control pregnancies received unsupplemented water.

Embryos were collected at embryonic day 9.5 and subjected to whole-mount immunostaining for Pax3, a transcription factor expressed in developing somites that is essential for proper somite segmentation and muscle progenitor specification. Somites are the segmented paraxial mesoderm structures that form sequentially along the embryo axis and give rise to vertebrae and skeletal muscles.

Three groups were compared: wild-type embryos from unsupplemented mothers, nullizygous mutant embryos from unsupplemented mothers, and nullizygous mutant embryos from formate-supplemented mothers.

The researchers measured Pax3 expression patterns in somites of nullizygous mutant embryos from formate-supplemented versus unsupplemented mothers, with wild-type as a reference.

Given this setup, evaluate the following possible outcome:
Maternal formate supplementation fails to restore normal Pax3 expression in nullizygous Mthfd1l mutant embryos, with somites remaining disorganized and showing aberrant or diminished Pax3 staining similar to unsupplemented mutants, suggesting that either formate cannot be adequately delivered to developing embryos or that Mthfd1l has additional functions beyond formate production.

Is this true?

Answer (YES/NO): NO